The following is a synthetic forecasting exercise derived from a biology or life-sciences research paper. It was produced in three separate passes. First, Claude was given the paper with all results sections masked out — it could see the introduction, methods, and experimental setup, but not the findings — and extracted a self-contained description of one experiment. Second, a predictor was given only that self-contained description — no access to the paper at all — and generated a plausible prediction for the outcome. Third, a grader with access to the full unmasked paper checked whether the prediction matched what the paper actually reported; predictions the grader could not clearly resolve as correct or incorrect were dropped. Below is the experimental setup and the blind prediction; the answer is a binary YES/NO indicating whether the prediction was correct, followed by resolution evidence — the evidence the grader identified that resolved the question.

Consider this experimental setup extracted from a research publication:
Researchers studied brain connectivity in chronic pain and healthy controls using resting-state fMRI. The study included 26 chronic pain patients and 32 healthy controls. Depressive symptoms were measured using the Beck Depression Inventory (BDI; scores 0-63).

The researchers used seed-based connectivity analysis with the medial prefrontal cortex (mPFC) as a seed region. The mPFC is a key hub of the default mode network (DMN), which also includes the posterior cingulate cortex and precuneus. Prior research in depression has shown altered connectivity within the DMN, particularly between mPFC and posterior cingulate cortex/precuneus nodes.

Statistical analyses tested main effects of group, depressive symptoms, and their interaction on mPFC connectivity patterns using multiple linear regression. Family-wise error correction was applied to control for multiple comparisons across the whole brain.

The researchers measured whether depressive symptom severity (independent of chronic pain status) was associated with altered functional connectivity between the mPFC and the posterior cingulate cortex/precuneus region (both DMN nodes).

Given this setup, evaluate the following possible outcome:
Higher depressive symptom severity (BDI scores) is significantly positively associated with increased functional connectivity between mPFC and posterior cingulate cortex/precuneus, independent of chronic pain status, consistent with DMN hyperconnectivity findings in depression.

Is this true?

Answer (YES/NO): NO